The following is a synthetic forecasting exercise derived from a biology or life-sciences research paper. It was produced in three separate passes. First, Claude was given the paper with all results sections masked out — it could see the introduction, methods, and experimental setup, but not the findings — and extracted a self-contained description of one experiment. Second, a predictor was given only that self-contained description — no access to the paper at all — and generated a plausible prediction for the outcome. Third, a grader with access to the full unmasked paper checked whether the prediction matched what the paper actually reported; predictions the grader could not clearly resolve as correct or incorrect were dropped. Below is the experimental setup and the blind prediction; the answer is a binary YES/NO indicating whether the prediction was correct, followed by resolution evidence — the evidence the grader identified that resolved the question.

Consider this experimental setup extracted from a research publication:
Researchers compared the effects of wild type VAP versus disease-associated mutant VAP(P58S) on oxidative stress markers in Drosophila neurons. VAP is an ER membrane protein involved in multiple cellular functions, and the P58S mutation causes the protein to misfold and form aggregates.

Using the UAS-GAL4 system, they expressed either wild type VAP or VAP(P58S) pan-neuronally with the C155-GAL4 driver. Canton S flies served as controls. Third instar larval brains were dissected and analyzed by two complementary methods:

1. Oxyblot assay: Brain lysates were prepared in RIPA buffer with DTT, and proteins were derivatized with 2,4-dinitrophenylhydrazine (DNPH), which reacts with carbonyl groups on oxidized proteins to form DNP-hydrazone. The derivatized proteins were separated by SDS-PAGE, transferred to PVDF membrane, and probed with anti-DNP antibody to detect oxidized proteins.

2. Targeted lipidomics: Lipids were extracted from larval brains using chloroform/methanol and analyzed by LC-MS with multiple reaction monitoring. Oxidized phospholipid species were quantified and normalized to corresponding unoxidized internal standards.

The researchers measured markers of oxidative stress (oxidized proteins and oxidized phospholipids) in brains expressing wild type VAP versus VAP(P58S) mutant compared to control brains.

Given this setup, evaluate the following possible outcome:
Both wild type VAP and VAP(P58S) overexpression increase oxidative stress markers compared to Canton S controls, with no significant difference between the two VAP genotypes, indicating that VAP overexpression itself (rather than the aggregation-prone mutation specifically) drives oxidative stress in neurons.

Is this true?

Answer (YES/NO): NO